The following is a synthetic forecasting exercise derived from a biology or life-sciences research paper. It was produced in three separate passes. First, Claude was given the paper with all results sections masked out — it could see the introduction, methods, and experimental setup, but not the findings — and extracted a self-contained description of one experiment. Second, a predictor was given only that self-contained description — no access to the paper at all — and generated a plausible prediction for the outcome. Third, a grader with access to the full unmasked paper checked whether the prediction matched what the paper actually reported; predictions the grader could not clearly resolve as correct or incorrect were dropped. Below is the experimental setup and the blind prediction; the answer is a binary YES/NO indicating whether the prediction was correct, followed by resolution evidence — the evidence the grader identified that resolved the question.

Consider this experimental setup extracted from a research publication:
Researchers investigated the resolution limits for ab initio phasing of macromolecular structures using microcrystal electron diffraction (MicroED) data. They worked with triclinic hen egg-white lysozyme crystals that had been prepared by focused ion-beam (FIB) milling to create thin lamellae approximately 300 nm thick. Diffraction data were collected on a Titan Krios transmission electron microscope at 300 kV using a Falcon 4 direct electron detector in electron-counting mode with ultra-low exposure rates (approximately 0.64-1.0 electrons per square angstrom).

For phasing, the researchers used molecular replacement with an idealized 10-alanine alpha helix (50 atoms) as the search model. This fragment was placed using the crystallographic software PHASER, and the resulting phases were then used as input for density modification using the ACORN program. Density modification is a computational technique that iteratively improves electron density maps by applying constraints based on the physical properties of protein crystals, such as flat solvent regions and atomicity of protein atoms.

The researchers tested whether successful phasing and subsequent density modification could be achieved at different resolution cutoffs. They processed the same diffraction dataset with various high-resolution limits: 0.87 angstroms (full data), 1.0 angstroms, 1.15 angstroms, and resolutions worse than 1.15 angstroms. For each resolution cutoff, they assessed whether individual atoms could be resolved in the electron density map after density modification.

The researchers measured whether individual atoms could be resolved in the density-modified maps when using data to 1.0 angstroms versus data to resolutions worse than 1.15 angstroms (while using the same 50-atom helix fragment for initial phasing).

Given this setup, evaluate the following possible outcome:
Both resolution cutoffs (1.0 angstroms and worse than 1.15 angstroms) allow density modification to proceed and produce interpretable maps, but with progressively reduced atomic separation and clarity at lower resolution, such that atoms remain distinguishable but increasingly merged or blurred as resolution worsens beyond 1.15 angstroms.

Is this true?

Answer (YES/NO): NO